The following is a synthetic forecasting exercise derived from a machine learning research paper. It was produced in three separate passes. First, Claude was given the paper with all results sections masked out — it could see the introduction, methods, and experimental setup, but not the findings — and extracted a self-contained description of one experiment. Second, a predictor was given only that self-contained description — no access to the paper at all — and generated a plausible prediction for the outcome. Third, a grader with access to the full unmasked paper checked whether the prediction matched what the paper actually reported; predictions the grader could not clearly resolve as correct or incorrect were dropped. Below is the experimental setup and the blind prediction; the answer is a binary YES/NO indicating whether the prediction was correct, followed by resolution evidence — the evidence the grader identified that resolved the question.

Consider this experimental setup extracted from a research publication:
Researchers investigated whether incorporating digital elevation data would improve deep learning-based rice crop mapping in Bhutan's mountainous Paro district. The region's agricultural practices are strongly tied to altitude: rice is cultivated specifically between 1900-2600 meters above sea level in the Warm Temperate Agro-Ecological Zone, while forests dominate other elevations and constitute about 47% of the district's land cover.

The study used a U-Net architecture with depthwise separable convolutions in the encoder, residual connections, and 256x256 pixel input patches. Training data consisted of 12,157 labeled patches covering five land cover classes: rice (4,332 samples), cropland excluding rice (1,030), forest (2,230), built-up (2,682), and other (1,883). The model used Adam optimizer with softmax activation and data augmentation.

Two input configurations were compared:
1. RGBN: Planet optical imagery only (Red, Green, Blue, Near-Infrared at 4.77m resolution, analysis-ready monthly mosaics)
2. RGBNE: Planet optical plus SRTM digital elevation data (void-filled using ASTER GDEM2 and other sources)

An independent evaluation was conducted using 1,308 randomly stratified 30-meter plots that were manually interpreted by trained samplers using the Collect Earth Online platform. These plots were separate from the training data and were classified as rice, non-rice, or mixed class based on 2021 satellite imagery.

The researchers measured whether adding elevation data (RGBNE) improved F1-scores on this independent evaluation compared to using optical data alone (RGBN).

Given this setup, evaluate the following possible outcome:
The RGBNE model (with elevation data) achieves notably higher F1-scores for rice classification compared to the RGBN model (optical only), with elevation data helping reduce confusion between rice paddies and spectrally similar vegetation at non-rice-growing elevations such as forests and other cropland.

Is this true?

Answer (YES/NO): NO